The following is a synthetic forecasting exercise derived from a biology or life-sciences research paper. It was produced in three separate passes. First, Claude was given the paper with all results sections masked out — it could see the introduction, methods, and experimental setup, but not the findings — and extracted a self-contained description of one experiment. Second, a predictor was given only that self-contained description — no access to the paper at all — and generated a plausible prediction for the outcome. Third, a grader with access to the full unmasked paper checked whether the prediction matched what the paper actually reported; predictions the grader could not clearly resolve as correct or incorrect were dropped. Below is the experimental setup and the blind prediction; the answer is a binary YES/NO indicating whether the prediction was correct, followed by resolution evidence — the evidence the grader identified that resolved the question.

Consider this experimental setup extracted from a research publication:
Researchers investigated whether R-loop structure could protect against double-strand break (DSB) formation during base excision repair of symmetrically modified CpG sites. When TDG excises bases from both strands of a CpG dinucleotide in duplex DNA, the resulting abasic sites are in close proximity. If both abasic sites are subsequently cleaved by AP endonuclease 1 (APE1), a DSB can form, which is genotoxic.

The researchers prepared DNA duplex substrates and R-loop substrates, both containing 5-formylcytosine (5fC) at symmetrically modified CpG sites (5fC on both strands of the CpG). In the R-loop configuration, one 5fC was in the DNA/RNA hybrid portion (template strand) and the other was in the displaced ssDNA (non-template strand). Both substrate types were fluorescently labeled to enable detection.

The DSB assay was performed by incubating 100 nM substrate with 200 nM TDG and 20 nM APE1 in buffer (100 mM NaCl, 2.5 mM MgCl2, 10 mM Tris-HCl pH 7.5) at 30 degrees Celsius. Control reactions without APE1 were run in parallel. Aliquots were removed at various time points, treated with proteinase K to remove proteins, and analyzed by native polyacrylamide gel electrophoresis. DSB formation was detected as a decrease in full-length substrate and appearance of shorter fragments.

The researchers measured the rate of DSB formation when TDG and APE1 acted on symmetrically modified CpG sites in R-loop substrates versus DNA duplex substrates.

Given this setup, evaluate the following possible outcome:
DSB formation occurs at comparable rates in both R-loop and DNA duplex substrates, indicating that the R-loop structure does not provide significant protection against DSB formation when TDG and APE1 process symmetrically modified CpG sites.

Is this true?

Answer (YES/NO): NO